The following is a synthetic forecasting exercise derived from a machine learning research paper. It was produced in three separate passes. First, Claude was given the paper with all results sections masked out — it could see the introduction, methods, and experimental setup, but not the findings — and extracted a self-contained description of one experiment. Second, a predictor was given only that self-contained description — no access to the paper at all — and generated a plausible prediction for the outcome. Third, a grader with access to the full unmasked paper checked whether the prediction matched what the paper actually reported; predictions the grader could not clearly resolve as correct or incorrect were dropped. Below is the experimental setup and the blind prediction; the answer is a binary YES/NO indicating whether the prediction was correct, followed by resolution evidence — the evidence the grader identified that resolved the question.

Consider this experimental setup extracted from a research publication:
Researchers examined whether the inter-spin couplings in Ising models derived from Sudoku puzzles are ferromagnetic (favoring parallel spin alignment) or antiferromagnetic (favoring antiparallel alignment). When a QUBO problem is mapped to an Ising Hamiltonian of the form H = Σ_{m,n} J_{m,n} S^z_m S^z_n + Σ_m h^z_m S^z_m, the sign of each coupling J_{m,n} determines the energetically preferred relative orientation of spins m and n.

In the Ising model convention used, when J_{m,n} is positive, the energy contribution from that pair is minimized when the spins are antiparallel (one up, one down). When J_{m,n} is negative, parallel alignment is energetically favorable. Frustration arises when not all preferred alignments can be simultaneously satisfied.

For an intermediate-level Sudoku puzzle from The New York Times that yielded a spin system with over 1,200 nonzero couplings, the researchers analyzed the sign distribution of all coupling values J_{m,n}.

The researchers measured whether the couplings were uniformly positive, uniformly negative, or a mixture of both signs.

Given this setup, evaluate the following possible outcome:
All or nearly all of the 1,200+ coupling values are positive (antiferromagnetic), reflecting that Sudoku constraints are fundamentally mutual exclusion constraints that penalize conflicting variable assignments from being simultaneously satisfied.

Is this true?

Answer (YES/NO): YES